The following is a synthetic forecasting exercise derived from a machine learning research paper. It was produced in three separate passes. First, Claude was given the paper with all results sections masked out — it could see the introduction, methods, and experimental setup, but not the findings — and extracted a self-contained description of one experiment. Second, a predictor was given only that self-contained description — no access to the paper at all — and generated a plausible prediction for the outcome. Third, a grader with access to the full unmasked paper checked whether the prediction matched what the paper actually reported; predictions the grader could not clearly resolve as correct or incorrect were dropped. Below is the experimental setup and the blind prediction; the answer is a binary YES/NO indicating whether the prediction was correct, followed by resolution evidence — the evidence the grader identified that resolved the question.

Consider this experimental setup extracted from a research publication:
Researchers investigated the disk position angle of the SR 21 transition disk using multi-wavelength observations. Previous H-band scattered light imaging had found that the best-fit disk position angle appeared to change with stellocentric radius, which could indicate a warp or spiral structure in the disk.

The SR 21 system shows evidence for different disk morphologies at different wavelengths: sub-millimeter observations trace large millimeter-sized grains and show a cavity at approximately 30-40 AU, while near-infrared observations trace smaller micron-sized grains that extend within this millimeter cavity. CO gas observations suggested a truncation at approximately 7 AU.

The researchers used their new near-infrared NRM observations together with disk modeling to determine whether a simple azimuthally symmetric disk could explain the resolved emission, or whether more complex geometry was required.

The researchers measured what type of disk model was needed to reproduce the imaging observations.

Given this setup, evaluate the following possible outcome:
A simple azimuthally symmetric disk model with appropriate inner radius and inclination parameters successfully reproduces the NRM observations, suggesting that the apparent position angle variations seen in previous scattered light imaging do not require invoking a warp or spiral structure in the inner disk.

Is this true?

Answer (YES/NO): NO